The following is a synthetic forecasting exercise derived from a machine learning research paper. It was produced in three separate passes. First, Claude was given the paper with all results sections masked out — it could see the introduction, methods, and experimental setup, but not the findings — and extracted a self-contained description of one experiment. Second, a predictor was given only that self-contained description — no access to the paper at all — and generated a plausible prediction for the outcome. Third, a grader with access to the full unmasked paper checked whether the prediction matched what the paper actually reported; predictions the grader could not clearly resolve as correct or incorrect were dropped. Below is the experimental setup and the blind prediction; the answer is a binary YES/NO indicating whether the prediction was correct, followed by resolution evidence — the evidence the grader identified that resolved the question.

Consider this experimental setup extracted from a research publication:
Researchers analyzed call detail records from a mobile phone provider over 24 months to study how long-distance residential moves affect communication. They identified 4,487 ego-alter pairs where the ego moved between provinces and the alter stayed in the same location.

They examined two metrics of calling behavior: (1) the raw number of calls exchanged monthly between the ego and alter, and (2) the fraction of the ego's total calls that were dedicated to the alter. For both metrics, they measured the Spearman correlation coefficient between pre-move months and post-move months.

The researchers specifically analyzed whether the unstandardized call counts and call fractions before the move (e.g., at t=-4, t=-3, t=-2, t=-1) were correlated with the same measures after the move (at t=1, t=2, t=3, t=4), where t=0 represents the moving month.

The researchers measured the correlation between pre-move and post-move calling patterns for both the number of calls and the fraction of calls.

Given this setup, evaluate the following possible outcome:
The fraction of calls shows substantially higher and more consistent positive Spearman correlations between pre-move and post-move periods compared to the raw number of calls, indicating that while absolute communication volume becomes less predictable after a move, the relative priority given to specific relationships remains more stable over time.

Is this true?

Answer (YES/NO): NO